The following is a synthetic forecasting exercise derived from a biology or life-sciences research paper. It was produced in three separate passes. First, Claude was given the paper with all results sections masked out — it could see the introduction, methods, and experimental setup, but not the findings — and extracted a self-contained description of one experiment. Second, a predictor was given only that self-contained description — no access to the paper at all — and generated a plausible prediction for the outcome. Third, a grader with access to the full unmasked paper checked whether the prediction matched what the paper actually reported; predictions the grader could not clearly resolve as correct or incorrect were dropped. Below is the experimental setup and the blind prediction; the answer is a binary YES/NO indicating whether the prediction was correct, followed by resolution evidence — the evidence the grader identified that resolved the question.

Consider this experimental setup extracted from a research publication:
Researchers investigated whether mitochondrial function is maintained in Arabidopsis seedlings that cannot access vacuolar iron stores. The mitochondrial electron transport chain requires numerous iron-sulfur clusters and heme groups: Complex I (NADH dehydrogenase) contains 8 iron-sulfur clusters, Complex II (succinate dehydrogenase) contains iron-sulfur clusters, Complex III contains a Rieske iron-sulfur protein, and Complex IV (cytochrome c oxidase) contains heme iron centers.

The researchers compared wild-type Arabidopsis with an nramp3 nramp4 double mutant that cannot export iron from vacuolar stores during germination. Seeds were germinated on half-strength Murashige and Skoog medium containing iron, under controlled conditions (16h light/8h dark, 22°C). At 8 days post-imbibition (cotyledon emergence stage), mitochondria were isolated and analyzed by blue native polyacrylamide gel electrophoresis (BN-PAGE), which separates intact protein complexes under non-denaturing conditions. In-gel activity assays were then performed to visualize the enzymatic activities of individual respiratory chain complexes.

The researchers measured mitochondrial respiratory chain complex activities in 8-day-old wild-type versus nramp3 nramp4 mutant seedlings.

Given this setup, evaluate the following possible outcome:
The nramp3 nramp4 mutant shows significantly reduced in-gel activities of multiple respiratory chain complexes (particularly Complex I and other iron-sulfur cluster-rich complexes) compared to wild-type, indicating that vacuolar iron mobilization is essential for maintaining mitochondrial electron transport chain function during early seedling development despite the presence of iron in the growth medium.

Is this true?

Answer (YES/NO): NO